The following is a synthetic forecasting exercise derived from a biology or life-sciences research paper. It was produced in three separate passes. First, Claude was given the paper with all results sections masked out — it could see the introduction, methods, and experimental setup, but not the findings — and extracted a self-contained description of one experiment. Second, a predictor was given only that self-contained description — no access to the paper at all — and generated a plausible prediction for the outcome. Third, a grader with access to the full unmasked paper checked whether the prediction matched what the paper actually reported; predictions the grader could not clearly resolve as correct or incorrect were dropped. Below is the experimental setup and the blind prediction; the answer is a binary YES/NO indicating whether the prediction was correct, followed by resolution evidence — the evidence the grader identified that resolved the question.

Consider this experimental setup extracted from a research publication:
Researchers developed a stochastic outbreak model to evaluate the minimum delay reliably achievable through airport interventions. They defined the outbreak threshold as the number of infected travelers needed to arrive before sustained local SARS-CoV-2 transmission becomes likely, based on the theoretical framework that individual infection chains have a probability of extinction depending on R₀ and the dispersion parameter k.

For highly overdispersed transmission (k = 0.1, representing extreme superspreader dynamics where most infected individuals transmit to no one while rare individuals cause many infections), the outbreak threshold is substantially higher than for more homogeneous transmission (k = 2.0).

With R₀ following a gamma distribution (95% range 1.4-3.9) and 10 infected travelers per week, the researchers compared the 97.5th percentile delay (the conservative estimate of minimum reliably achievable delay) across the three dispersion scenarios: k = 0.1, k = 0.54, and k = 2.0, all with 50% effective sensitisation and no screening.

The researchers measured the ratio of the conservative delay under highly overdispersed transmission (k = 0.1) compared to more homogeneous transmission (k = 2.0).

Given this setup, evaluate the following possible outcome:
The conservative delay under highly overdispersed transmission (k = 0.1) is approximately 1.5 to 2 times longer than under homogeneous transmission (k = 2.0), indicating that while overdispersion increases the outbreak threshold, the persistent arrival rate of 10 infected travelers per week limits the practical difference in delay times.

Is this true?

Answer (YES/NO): NO